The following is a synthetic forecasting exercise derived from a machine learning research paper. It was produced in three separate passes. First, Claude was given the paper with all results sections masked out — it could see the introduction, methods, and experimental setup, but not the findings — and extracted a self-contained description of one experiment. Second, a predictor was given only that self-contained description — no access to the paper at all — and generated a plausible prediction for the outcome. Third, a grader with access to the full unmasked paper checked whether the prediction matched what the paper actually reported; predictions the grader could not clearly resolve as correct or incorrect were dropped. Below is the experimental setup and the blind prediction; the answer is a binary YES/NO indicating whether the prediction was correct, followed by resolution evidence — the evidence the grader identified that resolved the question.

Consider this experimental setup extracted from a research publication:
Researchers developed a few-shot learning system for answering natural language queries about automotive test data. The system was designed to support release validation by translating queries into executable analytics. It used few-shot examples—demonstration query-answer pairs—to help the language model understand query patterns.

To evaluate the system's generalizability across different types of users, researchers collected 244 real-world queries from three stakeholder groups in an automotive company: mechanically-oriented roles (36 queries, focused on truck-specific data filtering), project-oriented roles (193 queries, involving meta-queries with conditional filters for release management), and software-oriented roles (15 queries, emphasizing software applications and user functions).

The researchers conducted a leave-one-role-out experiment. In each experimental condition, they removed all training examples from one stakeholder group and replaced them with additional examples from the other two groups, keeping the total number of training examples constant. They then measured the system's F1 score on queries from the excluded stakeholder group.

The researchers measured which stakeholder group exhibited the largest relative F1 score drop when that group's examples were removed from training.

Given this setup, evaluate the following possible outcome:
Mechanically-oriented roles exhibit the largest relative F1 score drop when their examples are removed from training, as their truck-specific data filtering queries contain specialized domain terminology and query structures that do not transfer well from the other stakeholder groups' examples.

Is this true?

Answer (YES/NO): NO